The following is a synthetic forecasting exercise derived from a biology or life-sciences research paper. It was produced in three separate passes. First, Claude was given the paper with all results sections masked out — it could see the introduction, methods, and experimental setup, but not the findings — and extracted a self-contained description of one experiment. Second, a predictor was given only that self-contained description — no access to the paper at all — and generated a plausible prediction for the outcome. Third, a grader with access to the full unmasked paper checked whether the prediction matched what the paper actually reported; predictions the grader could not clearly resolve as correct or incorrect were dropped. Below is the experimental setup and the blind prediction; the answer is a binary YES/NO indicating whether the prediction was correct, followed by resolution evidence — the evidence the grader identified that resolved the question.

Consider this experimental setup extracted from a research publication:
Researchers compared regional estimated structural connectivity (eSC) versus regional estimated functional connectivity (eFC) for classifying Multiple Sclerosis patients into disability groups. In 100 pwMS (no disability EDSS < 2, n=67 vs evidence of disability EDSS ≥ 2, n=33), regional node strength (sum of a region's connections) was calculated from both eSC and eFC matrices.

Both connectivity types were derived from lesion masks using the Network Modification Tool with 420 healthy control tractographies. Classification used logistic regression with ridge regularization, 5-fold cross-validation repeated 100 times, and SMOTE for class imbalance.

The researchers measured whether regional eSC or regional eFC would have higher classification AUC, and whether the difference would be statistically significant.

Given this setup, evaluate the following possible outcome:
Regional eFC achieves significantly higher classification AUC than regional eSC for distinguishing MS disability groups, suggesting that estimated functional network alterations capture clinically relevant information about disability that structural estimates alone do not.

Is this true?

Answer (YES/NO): NO